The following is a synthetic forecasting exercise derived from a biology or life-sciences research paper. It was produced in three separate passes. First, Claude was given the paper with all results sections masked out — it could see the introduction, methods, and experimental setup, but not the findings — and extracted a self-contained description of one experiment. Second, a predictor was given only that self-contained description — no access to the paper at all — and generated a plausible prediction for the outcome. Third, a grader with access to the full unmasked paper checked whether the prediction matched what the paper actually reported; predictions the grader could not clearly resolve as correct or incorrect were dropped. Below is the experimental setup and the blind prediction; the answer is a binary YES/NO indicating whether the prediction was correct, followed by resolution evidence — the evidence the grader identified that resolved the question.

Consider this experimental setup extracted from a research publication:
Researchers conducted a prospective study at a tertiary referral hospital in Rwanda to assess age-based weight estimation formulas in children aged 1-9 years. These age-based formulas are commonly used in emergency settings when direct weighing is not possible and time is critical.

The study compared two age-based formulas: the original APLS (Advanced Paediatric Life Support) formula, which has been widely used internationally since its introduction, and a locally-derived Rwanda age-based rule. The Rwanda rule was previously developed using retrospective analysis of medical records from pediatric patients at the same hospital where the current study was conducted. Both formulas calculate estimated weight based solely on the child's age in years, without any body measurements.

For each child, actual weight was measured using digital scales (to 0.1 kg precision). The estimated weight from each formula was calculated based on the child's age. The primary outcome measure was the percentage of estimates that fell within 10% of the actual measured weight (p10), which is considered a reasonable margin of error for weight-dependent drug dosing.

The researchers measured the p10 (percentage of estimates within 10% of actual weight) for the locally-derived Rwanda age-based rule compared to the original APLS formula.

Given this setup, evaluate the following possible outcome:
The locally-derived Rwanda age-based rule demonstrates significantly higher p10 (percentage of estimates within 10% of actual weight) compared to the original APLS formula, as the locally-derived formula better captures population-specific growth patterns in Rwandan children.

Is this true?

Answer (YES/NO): NO